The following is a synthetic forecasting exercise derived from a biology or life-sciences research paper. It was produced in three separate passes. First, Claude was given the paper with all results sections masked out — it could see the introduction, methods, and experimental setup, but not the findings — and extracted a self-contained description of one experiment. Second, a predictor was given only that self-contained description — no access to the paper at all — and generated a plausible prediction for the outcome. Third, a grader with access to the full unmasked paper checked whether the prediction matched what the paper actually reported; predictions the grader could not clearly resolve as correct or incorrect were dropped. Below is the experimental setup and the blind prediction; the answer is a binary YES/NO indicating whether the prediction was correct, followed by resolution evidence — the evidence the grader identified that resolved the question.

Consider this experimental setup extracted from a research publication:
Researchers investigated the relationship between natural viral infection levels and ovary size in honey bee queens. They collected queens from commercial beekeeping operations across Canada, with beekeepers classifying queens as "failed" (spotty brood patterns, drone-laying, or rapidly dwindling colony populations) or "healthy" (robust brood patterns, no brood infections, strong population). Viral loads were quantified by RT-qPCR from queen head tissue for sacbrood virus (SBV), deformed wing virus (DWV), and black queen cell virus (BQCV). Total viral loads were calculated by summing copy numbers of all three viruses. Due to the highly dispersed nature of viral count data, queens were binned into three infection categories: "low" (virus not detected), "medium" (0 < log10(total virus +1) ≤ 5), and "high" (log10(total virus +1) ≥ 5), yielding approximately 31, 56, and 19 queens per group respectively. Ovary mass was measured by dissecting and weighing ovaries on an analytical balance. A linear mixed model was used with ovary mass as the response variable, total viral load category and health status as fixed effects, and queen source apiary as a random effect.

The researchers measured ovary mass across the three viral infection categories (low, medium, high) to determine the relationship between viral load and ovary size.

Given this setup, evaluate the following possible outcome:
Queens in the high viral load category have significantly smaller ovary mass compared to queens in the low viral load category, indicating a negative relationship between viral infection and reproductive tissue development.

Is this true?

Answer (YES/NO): YES